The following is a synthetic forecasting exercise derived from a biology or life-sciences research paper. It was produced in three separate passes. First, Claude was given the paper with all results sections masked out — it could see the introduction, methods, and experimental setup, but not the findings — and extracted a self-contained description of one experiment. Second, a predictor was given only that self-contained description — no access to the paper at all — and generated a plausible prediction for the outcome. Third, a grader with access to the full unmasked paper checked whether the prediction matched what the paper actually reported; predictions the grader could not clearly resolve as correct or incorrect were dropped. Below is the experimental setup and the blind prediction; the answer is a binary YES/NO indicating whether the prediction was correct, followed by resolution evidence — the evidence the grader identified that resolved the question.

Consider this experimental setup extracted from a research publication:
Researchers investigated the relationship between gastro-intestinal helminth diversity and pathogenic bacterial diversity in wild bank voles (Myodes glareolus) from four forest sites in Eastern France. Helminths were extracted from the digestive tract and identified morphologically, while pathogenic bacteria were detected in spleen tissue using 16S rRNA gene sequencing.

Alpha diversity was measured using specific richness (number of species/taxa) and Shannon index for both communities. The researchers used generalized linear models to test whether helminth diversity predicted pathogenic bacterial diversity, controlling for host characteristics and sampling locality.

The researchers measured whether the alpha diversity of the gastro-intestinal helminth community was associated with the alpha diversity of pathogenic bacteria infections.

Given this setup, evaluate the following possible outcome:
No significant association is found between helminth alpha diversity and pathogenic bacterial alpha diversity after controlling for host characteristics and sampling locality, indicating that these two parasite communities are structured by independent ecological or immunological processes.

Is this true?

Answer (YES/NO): NO